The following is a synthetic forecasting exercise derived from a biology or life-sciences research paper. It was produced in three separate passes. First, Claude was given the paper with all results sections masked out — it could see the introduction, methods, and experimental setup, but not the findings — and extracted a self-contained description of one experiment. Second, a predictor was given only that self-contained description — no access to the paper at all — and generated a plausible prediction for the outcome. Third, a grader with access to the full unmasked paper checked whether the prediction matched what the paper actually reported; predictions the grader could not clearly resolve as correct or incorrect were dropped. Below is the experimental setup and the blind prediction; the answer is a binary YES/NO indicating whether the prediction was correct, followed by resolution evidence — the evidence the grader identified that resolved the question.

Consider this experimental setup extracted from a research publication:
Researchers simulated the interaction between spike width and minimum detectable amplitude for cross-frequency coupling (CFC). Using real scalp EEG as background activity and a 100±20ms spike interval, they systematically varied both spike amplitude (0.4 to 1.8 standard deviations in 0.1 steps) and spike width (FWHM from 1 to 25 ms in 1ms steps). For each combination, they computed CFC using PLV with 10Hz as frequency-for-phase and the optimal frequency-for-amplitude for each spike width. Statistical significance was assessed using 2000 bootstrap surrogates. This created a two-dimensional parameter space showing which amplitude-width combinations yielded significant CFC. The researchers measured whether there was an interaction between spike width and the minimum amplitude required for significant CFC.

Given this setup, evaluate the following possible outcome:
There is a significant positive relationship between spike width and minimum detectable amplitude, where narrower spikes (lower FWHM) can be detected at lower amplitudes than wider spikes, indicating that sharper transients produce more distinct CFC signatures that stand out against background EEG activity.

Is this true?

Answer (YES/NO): NO